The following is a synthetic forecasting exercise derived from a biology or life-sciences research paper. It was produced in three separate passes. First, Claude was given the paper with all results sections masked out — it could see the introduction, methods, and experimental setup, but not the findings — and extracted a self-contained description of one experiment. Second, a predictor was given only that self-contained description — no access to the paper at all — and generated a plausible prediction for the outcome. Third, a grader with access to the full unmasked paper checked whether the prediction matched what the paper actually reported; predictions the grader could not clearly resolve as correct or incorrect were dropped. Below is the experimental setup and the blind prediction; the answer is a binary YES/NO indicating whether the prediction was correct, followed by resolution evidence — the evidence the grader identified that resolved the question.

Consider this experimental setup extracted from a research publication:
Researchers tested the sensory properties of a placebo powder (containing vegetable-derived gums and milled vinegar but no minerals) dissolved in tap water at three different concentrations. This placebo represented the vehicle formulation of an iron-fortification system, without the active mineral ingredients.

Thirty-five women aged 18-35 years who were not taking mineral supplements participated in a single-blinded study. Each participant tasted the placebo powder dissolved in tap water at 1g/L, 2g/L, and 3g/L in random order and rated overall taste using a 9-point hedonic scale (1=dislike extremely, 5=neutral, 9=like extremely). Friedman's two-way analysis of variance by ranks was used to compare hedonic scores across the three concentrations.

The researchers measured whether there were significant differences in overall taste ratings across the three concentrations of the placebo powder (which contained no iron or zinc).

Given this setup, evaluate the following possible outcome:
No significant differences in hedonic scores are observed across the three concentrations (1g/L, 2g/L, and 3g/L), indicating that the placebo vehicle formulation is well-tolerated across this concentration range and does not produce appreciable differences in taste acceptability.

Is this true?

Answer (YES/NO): NO